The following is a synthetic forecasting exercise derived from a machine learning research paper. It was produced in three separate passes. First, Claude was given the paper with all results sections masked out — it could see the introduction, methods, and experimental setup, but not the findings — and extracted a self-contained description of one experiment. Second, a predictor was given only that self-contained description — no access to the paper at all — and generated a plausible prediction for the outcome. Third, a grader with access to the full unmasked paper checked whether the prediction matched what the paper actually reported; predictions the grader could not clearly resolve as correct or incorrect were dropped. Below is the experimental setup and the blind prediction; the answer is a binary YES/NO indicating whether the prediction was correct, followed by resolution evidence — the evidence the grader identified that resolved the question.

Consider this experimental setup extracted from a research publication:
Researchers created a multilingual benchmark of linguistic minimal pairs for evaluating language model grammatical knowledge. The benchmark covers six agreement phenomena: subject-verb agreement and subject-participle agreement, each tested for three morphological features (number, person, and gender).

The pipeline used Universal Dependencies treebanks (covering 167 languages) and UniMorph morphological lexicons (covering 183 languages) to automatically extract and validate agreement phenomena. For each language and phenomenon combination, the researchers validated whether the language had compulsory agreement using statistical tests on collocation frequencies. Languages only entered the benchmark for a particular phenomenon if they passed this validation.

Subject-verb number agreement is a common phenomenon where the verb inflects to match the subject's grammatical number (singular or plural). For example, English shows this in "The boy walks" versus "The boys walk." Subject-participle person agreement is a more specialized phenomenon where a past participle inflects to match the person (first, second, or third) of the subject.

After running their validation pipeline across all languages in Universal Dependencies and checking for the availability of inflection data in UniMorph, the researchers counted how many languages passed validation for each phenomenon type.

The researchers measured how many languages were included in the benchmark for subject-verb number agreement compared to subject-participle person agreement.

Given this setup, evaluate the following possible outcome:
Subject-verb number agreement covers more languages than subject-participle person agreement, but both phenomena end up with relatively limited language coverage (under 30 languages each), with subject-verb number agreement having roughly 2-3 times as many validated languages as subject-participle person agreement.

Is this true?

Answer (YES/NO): NO